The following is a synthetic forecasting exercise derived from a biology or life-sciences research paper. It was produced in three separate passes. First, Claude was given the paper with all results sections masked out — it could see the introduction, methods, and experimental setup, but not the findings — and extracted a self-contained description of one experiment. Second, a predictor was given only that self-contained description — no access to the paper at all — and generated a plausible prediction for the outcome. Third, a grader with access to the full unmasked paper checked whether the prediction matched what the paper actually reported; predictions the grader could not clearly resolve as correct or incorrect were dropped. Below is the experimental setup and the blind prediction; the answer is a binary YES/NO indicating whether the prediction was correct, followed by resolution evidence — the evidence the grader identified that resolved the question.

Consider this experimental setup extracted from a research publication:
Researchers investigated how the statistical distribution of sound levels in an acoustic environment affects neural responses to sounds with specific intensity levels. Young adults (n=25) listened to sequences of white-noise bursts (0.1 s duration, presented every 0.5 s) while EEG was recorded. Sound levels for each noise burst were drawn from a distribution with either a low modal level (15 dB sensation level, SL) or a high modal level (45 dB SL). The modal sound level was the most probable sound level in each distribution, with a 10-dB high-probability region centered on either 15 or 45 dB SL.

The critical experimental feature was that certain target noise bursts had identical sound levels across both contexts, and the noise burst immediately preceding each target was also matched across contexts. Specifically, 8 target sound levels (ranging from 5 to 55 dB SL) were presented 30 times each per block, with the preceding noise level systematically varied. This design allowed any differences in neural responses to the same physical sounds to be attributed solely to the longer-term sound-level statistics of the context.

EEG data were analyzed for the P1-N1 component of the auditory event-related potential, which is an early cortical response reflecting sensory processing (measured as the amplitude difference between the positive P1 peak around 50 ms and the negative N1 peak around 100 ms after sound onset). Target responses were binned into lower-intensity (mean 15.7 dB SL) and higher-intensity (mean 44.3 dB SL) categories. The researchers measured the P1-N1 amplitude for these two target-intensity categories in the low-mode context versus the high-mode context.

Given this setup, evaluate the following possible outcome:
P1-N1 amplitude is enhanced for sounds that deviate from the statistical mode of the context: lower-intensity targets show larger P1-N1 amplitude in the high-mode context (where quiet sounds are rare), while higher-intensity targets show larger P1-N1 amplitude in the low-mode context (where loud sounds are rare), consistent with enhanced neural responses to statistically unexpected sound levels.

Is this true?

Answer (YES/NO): NO